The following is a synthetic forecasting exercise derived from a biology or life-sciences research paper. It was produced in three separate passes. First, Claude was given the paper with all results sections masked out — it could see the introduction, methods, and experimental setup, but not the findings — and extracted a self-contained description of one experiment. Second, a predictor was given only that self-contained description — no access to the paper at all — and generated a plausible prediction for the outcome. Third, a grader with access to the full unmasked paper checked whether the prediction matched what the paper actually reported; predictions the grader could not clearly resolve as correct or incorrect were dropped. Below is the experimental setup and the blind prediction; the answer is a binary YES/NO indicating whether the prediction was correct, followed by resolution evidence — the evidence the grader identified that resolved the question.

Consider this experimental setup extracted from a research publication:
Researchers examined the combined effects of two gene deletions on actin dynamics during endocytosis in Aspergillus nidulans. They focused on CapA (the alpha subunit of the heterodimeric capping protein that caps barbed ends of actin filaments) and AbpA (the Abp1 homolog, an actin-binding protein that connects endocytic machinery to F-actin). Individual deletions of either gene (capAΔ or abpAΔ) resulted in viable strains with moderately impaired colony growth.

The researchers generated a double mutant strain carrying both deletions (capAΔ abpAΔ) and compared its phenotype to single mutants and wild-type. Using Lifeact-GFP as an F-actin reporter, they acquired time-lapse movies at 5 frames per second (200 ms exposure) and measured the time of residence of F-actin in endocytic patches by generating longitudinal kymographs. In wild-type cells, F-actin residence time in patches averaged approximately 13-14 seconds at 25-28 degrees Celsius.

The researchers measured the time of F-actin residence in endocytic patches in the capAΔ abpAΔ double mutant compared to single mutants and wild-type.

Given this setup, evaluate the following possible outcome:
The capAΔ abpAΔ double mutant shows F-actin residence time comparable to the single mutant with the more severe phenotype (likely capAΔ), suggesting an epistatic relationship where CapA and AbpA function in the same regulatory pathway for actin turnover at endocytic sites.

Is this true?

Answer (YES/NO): NO